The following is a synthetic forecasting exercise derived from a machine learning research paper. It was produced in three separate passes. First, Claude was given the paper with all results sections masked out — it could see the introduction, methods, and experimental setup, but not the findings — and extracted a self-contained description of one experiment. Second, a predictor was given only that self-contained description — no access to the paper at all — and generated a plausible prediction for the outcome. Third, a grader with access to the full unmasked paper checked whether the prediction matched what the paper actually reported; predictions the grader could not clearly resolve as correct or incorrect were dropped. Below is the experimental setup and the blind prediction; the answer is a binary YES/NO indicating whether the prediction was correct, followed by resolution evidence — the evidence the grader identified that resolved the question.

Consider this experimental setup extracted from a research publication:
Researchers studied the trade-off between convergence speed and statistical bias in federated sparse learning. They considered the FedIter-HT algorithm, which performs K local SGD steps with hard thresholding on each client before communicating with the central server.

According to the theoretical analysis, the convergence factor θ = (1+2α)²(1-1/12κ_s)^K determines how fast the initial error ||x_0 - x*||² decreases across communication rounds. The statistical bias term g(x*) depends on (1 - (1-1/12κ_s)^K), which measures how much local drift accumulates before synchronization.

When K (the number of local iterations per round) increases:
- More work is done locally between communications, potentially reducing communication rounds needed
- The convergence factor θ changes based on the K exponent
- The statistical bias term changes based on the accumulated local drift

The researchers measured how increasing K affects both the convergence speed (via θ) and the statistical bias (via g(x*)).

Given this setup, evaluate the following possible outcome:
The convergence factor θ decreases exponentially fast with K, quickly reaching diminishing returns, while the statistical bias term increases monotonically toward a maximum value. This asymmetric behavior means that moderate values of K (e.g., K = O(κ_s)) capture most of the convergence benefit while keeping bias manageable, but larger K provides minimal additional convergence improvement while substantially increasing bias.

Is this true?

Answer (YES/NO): NO